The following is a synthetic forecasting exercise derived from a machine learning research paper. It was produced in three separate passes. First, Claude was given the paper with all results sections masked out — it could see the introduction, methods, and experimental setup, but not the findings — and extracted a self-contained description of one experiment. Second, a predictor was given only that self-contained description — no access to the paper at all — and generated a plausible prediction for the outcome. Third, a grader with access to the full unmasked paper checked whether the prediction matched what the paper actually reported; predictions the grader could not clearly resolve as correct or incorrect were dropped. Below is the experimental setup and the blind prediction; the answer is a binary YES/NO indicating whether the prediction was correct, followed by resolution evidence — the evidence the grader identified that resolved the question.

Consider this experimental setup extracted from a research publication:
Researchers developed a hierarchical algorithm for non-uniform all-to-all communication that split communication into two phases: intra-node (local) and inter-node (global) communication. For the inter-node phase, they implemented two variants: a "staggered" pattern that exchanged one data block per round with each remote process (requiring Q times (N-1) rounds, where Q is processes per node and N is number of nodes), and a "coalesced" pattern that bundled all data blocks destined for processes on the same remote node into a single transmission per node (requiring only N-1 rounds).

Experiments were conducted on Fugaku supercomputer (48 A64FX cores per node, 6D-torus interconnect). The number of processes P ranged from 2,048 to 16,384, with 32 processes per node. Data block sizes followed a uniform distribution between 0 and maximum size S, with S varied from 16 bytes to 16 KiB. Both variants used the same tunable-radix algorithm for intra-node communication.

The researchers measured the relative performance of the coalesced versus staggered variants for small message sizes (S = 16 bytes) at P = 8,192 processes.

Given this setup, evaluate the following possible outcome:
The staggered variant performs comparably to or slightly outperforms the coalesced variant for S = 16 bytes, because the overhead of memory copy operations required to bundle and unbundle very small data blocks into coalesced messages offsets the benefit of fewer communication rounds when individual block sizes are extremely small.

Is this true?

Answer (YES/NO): NO